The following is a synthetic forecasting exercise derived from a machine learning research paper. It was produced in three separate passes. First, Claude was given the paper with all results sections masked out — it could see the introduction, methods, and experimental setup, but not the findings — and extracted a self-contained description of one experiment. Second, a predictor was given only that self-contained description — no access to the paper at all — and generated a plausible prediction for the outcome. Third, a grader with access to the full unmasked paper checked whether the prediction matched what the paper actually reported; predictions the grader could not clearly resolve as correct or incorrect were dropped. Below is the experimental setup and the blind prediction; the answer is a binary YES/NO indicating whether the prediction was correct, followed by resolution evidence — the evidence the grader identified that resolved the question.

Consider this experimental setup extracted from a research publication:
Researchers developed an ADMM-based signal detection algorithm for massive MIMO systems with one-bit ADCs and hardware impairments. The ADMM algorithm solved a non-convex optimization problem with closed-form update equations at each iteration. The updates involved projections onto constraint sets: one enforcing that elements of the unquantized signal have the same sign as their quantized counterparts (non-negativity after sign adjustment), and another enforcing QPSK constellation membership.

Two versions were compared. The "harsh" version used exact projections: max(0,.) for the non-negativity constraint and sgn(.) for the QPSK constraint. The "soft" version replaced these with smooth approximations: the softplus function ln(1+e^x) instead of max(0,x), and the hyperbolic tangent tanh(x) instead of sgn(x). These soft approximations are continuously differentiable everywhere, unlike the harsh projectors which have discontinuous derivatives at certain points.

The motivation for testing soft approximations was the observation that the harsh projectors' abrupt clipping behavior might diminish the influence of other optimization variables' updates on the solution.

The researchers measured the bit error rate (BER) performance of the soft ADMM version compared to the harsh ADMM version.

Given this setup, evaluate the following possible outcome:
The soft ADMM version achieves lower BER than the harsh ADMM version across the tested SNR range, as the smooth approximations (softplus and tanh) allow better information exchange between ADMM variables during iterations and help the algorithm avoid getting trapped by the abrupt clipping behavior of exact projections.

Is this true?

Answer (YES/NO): YES